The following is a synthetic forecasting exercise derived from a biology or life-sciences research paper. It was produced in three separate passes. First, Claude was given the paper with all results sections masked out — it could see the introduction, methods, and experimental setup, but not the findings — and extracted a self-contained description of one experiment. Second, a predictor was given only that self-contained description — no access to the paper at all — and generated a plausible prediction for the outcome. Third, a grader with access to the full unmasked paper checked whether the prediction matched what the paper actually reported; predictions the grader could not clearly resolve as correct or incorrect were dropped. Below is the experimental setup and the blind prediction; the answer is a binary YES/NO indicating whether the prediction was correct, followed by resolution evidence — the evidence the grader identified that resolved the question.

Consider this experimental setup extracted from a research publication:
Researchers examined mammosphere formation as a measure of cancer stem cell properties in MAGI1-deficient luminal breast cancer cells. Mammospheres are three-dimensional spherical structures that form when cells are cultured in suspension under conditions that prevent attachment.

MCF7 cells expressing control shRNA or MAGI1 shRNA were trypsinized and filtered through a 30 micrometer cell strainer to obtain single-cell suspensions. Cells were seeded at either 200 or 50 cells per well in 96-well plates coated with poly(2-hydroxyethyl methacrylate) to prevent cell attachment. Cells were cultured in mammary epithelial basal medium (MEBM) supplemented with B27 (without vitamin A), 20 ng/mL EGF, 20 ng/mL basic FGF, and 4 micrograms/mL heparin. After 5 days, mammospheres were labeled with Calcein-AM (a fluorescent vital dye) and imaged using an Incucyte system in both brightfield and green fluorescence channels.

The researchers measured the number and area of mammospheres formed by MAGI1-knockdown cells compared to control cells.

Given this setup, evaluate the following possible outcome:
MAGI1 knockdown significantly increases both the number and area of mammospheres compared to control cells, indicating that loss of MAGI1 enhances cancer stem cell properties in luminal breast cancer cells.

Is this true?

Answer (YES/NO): YES